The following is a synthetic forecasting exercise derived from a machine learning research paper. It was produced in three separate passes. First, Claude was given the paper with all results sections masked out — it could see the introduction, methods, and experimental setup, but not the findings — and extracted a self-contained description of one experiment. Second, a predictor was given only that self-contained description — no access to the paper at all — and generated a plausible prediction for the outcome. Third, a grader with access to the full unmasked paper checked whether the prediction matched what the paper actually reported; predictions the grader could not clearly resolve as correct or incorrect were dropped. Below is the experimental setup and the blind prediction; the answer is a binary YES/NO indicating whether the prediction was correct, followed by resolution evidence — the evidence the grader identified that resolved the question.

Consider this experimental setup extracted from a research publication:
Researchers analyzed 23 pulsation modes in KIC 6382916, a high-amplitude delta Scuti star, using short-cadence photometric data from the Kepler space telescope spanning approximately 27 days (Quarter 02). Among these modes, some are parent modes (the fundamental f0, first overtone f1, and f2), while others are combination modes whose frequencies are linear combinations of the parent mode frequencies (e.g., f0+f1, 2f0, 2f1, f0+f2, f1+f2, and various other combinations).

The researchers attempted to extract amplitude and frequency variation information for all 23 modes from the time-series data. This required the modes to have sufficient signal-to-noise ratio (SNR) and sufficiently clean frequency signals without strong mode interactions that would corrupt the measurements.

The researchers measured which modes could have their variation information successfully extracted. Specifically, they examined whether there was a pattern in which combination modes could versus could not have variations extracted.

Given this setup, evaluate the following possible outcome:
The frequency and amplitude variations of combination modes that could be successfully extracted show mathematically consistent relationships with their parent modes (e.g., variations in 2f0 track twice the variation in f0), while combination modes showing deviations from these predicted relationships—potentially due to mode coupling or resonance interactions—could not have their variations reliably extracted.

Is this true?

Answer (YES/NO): NO